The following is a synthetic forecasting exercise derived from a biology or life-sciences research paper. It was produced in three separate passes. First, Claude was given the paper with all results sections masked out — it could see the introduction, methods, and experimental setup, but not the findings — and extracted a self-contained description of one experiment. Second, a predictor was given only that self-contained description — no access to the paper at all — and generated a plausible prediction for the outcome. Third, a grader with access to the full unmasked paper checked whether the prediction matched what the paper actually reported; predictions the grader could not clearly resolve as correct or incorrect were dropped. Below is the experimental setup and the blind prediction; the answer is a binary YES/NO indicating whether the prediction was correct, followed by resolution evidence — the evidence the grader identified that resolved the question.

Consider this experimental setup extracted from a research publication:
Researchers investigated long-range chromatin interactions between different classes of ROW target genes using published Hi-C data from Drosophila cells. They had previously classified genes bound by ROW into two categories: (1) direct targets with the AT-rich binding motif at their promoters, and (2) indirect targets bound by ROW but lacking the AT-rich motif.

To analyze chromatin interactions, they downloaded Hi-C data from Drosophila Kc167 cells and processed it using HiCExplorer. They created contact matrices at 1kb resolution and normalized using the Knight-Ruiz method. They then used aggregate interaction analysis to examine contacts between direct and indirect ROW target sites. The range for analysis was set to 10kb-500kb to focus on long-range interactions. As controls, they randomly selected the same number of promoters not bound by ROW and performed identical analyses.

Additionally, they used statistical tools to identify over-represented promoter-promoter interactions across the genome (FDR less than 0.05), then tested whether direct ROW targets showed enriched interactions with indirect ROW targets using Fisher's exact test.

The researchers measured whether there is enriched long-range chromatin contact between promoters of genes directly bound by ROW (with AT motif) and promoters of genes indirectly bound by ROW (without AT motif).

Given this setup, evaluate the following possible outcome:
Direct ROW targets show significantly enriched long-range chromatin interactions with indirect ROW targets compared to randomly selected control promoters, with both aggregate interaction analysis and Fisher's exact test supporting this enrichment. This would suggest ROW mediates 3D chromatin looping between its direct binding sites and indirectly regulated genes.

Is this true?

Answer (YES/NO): YES